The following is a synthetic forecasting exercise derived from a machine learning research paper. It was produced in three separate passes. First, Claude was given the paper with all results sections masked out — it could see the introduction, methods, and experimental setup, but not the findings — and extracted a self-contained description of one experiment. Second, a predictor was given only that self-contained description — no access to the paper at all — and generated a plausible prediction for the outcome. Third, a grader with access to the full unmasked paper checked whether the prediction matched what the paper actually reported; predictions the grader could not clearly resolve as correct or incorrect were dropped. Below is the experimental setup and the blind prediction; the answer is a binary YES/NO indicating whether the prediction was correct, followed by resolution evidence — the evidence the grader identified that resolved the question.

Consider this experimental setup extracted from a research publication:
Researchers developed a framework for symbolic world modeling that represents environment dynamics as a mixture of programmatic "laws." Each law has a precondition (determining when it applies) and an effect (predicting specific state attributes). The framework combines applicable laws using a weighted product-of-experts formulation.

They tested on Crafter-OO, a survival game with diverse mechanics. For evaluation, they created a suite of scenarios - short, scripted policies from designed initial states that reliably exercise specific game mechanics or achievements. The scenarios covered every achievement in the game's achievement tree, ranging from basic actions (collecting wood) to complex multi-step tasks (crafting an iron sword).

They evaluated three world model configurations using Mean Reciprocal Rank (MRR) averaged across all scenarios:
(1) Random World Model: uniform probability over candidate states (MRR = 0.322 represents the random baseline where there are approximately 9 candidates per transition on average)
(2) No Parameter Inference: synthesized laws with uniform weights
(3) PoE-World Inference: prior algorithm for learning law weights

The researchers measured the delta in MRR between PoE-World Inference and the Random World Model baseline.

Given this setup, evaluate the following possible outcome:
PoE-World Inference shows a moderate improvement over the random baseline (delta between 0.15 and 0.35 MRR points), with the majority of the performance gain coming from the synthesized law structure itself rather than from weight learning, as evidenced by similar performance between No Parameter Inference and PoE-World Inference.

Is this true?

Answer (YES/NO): NO